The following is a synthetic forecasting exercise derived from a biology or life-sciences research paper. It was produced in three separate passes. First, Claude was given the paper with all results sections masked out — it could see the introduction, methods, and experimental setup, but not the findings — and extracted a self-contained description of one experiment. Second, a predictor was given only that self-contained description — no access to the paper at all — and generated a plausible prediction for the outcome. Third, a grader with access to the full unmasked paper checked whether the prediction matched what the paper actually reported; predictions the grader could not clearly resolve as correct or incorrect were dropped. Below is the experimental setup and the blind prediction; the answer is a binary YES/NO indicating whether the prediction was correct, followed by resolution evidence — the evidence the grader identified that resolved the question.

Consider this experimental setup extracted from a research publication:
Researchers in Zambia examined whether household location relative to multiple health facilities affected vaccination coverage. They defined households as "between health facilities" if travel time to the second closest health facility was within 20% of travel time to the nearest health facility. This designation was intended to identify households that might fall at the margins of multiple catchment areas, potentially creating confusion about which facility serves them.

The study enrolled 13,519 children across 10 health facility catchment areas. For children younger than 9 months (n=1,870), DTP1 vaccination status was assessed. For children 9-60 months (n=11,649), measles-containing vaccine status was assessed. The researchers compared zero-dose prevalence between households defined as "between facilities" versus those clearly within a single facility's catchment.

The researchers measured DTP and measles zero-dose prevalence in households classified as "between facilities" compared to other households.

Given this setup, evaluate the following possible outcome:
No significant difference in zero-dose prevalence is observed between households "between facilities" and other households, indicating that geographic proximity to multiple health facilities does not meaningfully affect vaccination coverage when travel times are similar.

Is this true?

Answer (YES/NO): NO